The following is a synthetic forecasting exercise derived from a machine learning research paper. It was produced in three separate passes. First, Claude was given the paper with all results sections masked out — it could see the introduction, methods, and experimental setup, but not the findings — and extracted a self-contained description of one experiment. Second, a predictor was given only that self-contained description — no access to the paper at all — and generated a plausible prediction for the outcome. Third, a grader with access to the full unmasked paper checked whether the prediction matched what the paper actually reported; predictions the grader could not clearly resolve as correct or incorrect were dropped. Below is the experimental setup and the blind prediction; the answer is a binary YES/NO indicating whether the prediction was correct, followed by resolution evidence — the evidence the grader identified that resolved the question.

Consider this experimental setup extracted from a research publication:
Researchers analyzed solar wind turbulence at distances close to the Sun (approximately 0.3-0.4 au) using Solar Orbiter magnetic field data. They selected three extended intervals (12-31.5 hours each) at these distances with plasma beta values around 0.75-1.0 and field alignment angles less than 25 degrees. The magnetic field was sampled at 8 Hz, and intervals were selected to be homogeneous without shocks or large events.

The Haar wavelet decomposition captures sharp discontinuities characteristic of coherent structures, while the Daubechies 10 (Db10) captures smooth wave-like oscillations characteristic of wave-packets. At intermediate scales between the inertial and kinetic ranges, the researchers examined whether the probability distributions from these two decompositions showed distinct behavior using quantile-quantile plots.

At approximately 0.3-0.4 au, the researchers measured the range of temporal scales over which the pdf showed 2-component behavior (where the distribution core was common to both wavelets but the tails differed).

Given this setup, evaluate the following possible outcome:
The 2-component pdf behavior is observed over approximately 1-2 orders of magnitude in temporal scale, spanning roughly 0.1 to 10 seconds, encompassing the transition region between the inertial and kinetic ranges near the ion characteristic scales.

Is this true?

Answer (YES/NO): NO